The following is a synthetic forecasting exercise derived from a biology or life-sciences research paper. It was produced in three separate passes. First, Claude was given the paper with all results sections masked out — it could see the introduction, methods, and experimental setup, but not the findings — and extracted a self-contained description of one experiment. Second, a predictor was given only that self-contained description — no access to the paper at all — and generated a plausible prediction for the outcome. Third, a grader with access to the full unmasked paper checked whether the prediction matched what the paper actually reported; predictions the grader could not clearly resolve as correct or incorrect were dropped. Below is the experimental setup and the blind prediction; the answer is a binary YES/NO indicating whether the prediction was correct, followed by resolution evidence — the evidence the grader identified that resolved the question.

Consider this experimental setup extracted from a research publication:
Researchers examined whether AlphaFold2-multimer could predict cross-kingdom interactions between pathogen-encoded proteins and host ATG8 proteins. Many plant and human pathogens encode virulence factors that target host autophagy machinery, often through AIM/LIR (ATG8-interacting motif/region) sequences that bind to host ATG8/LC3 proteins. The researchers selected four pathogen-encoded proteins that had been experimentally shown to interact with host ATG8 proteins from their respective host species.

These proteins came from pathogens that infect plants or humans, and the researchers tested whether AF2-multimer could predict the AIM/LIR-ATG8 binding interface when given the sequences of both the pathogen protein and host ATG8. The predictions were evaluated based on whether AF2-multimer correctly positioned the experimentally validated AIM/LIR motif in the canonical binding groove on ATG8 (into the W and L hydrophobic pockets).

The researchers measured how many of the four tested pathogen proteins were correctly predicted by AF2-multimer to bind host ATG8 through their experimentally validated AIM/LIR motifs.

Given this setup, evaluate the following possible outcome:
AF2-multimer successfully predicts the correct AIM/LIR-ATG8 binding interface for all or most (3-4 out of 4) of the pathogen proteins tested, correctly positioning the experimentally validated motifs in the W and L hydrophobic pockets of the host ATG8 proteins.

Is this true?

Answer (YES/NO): YES